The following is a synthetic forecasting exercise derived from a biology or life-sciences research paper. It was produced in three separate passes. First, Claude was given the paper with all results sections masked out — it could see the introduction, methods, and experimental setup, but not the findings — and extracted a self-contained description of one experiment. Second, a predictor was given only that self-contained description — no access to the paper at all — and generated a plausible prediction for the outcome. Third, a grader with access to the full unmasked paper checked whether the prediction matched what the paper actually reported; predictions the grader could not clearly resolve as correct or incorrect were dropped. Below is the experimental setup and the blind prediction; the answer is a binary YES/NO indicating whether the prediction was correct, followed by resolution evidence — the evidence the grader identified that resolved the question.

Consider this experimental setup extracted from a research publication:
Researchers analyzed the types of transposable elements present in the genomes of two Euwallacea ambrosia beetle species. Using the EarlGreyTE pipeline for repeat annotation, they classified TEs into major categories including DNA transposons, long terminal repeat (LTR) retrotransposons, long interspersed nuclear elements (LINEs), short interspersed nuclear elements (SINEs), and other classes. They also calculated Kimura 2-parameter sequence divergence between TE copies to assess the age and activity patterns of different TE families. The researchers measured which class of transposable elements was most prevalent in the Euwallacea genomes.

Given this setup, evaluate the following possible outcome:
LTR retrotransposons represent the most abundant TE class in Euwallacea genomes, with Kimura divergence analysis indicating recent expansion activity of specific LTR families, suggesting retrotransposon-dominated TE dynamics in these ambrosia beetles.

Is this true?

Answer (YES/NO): NO